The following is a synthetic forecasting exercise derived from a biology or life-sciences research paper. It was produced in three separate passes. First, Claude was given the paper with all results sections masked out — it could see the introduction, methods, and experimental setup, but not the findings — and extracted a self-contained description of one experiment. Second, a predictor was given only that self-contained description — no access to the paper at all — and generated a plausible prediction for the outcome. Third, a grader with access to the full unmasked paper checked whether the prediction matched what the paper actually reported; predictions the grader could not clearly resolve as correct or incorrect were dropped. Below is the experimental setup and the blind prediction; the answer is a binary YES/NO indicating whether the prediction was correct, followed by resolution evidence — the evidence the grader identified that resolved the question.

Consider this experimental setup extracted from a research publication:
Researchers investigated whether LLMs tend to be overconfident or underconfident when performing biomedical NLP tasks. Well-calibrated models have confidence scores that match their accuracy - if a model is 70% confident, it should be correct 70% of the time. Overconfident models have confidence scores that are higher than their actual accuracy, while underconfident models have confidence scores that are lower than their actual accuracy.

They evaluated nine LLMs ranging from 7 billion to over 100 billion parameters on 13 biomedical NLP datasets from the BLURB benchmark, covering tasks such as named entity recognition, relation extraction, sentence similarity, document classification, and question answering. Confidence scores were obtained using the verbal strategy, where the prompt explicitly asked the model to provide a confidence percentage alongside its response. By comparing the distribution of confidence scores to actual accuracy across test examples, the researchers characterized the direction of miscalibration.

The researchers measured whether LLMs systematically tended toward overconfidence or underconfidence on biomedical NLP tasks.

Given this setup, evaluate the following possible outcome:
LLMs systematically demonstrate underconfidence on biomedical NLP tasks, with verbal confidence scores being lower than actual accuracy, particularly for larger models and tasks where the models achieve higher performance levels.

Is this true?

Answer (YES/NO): NO